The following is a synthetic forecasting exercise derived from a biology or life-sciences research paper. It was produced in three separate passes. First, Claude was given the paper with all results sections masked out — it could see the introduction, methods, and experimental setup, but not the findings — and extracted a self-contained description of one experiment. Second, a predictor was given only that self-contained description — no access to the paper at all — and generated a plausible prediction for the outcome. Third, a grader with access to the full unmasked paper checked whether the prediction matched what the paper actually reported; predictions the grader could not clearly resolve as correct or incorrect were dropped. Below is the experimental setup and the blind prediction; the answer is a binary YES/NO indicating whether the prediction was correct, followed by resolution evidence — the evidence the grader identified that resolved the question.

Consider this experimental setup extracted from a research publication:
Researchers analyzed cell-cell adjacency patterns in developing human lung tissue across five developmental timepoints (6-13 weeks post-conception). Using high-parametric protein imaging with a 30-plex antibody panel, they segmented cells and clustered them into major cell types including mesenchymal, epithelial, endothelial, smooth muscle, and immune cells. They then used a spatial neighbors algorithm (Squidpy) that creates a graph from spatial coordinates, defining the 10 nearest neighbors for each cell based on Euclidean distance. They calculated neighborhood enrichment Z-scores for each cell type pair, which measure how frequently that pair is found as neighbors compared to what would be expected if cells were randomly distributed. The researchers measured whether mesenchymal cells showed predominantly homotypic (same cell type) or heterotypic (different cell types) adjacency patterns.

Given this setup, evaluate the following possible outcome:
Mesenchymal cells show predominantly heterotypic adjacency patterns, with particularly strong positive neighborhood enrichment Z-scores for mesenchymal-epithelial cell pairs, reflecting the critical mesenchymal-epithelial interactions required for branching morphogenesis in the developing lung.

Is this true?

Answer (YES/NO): NO